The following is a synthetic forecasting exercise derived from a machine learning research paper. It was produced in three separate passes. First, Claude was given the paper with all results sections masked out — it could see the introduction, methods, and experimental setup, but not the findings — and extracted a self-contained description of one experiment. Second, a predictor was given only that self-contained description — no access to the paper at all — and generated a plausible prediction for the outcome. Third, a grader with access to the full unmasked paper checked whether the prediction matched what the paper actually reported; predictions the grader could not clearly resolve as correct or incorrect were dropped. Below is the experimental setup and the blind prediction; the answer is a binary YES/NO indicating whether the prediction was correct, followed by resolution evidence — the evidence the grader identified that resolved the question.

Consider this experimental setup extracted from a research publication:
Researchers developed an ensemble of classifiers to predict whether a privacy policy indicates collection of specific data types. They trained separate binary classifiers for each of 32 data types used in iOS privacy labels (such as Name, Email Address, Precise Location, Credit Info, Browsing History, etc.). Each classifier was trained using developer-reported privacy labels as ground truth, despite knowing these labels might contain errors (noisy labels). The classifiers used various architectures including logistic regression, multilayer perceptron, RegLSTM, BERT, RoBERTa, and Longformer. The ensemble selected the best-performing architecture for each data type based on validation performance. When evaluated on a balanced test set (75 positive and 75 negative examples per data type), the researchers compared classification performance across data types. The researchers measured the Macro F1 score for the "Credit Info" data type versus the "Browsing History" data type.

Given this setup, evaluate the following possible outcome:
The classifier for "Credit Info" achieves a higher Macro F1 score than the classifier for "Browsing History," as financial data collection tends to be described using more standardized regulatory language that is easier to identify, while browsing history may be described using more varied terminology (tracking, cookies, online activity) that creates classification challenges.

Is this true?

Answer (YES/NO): YES